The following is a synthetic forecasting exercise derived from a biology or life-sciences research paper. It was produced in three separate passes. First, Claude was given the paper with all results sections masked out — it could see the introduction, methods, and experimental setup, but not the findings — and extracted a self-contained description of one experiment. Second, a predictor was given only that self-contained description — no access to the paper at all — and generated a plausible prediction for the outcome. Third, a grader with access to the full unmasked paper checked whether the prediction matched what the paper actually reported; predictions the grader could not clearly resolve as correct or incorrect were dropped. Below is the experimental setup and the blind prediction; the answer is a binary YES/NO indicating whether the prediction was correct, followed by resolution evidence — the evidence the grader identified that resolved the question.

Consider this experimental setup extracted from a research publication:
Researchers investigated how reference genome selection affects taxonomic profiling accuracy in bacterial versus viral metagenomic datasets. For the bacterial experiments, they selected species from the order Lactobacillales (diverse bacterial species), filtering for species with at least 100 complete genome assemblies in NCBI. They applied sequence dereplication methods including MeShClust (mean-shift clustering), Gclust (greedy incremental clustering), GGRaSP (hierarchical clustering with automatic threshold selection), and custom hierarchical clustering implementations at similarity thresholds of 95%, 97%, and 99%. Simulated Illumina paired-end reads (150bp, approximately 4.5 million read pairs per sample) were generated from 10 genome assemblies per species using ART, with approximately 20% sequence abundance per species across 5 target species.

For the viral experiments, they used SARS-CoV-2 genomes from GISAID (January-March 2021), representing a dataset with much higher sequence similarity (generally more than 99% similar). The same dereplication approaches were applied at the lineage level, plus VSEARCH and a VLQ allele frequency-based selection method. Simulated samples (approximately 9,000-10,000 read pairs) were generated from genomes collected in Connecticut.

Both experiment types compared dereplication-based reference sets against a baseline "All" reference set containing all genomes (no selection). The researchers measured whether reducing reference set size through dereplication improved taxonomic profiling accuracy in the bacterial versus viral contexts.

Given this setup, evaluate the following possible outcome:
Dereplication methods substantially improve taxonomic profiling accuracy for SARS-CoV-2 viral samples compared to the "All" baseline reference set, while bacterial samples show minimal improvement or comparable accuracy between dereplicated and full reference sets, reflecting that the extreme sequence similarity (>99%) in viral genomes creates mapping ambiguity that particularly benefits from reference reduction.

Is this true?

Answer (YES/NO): YES